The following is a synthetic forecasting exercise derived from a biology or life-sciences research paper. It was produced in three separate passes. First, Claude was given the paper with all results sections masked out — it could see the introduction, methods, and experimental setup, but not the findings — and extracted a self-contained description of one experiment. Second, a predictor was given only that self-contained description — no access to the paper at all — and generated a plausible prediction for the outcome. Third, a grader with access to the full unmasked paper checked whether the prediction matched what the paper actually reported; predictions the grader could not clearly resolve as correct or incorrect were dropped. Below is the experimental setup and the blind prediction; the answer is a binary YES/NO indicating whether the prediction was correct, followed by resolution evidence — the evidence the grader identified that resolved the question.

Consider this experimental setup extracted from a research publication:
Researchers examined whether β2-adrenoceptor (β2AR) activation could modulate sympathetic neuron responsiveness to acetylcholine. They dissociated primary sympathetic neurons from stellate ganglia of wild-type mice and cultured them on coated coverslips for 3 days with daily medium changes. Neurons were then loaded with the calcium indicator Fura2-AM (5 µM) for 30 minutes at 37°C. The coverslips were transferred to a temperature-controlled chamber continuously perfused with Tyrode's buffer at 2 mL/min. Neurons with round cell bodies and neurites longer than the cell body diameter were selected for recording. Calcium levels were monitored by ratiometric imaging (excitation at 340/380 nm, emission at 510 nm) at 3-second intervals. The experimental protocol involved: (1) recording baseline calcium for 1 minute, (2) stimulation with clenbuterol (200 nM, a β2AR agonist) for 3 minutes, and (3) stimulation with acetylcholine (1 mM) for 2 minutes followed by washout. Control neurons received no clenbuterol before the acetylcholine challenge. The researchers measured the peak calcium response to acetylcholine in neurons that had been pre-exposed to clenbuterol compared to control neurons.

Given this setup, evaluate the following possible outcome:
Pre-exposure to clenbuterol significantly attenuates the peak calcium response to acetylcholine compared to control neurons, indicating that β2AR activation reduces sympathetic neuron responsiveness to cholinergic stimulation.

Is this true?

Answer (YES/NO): NO